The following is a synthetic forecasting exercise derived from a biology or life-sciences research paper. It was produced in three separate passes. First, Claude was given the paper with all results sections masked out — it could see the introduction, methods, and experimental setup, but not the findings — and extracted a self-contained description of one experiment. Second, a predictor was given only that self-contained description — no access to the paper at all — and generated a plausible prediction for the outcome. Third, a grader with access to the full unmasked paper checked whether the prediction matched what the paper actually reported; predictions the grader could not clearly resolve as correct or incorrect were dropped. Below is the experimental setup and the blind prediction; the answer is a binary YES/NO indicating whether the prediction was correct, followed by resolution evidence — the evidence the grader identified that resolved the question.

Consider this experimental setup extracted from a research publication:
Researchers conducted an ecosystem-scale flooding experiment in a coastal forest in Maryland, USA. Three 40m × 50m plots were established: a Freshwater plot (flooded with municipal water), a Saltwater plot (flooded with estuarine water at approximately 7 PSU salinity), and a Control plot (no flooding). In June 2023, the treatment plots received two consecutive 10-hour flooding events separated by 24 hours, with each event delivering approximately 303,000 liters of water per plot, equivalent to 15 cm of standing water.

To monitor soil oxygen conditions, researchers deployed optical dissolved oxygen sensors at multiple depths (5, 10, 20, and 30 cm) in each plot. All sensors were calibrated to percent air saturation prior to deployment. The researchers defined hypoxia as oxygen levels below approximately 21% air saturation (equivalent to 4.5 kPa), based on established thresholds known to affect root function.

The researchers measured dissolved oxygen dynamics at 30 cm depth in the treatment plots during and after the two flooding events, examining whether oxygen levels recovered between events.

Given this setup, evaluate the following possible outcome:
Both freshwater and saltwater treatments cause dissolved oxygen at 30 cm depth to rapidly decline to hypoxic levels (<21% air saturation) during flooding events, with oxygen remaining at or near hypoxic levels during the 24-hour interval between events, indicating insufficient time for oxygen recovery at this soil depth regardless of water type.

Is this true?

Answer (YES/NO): YES